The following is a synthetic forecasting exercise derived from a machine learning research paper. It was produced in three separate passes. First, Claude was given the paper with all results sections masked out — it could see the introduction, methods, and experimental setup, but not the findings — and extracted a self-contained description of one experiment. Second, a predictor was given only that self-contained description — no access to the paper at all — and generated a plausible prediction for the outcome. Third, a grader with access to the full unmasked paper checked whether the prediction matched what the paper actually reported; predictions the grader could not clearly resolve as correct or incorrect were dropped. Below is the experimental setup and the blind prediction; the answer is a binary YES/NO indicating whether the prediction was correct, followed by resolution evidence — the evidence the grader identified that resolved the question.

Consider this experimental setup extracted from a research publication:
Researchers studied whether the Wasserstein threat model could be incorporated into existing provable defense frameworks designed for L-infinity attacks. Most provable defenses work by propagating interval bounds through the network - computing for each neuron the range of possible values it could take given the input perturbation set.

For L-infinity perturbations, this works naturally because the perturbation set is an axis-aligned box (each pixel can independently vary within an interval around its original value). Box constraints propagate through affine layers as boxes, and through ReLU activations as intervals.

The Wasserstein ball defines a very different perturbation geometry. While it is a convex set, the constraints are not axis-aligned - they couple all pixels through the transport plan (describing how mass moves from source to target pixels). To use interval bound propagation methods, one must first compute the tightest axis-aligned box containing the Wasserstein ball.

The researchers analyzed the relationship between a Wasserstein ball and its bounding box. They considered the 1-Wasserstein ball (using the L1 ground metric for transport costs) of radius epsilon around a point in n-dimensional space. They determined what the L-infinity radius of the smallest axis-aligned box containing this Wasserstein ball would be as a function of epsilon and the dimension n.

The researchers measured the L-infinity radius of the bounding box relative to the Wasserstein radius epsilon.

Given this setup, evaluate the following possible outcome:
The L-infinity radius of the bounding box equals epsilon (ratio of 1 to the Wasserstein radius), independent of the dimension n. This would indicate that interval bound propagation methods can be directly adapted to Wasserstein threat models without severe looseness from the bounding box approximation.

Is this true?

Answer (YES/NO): NO